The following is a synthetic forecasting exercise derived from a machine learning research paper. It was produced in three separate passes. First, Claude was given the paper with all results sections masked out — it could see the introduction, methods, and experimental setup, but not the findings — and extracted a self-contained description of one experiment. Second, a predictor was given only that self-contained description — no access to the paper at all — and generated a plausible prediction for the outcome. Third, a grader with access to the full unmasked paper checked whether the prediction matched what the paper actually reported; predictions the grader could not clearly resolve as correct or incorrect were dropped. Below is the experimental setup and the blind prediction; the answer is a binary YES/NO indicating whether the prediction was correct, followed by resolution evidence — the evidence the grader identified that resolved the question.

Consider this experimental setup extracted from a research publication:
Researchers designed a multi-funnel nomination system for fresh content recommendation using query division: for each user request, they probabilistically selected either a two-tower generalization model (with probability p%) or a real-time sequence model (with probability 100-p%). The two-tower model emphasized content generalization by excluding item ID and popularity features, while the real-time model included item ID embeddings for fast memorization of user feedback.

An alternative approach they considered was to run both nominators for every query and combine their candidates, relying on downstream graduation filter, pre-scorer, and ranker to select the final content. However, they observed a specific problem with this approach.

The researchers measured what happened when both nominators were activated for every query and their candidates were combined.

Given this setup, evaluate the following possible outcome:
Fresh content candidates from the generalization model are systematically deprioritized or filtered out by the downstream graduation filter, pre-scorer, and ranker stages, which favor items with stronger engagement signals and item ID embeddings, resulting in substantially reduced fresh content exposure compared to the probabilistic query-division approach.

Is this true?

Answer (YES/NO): NO